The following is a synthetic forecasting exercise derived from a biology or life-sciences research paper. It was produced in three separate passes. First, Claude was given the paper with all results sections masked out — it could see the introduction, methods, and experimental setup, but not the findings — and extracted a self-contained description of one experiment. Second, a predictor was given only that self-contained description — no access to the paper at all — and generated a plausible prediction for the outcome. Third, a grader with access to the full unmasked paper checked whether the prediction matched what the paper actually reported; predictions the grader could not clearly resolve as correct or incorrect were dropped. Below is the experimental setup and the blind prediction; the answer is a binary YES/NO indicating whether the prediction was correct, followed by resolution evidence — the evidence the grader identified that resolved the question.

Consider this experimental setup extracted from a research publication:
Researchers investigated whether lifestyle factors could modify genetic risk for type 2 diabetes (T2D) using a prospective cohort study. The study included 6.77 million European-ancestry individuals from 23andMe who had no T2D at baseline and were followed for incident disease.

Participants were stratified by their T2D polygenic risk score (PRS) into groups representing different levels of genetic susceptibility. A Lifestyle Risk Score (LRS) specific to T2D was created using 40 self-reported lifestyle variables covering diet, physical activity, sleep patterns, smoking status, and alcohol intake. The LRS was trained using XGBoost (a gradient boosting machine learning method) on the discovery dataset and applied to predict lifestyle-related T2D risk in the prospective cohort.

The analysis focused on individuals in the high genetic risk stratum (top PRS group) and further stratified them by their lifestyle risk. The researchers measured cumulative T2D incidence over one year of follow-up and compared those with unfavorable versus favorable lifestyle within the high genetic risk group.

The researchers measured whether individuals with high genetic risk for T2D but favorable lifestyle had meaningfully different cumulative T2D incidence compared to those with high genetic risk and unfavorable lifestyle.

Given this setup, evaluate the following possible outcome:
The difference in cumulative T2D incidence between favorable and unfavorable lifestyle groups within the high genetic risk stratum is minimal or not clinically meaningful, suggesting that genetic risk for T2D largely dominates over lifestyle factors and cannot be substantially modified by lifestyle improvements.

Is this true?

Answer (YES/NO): NO